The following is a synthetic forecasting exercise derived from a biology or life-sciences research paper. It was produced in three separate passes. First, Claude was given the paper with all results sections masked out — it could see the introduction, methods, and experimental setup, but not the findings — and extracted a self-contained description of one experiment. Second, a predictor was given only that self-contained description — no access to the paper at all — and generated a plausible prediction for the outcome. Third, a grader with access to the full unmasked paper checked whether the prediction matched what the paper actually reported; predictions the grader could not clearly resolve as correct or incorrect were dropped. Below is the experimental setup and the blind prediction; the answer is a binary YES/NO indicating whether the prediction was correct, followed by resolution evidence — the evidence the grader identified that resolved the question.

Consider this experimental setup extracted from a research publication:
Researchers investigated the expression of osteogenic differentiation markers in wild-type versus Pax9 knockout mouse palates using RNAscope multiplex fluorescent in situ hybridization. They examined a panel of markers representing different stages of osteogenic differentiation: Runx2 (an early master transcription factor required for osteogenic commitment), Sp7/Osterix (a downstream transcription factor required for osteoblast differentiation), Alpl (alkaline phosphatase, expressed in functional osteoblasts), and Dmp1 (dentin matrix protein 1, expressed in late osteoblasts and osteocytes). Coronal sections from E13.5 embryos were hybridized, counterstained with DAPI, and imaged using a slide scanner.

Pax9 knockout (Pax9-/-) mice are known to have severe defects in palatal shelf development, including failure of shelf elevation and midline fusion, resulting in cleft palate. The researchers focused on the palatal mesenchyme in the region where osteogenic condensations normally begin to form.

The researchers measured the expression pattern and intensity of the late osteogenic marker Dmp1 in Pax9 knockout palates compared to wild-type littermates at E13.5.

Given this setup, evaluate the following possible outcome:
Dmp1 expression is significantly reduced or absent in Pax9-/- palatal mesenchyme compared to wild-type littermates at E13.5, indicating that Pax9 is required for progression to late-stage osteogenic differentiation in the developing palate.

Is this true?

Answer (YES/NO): NO